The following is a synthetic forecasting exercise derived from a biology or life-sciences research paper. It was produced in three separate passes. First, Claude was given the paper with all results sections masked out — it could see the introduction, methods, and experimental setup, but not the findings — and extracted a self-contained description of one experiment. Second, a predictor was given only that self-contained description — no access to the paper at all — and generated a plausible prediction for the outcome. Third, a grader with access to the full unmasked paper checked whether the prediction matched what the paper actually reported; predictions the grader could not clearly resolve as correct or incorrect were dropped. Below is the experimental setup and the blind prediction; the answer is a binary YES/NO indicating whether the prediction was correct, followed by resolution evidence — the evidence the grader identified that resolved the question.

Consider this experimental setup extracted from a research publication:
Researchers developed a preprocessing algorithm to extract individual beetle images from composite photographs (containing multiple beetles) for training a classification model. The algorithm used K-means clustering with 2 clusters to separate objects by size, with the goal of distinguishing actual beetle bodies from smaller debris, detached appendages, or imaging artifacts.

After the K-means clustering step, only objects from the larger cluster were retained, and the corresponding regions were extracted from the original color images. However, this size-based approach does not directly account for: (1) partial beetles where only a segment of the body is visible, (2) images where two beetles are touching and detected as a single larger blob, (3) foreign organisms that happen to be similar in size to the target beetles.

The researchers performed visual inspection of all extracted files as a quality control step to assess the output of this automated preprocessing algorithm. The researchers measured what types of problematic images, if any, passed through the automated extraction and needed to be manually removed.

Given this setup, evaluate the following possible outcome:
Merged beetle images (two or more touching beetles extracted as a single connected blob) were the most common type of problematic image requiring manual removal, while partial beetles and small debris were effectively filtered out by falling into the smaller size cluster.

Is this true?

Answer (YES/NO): NO